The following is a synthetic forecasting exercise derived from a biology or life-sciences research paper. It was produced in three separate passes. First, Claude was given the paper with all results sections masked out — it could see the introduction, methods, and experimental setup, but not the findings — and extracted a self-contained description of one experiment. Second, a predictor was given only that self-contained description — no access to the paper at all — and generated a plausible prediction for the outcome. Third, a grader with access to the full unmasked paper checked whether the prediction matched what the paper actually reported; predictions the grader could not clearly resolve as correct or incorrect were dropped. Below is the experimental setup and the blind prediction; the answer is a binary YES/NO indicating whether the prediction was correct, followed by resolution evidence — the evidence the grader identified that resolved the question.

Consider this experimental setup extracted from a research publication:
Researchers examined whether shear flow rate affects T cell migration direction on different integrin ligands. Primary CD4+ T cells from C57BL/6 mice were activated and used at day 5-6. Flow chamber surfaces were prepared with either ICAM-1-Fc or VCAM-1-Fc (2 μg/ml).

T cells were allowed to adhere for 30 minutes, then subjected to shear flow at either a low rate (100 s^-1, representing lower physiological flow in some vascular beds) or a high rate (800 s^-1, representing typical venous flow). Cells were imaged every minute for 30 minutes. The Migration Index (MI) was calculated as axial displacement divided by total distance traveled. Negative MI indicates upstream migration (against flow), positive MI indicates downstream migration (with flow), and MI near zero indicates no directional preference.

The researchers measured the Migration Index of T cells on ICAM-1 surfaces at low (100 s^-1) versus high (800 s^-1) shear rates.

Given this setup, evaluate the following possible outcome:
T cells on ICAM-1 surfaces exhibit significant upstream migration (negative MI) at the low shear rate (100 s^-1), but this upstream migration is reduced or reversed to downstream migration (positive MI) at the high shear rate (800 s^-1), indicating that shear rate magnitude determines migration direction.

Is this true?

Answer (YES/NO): NO